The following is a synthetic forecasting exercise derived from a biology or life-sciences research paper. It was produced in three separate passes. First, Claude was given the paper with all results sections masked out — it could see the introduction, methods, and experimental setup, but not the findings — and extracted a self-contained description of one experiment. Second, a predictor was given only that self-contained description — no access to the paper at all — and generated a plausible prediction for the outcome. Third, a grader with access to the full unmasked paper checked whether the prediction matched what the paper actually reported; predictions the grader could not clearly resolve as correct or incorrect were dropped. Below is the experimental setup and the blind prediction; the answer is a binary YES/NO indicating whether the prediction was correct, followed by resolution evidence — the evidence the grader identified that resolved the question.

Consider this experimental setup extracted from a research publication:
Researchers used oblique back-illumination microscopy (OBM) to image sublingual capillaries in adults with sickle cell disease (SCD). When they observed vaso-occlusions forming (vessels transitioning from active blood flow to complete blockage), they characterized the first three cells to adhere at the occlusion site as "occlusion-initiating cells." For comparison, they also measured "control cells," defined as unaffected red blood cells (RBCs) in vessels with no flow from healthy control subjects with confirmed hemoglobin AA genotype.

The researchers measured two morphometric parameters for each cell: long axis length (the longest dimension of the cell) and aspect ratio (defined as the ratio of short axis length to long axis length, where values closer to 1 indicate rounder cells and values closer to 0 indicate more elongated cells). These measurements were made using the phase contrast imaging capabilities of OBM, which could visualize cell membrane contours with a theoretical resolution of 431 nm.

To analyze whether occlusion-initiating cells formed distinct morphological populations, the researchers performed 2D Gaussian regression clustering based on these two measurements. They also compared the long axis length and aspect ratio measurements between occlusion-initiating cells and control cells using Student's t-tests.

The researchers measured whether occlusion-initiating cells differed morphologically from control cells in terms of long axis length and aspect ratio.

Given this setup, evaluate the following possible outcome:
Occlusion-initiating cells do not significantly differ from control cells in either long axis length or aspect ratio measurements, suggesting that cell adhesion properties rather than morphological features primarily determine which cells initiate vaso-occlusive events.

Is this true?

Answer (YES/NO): NO